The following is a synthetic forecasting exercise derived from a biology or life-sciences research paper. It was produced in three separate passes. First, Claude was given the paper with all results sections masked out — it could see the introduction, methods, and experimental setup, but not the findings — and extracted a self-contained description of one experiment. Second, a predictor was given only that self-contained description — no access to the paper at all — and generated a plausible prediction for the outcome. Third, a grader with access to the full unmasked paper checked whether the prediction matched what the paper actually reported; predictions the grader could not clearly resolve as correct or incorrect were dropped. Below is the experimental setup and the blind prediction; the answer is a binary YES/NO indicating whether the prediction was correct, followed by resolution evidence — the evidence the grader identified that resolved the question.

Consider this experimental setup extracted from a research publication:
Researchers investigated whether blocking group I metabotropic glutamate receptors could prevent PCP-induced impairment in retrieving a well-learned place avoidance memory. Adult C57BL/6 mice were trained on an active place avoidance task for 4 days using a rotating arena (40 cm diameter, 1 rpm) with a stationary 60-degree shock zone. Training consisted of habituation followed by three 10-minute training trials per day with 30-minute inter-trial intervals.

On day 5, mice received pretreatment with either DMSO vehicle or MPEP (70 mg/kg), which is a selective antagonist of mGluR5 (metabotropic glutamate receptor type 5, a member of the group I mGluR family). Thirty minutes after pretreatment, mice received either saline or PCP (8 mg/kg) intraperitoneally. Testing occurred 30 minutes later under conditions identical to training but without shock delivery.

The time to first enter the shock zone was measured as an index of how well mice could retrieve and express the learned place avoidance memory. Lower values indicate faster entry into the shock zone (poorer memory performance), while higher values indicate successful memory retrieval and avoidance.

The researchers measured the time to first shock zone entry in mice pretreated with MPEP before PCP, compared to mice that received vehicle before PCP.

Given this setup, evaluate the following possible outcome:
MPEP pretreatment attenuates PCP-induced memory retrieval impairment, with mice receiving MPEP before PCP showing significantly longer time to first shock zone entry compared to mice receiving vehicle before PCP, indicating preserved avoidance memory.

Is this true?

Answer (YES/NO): YES